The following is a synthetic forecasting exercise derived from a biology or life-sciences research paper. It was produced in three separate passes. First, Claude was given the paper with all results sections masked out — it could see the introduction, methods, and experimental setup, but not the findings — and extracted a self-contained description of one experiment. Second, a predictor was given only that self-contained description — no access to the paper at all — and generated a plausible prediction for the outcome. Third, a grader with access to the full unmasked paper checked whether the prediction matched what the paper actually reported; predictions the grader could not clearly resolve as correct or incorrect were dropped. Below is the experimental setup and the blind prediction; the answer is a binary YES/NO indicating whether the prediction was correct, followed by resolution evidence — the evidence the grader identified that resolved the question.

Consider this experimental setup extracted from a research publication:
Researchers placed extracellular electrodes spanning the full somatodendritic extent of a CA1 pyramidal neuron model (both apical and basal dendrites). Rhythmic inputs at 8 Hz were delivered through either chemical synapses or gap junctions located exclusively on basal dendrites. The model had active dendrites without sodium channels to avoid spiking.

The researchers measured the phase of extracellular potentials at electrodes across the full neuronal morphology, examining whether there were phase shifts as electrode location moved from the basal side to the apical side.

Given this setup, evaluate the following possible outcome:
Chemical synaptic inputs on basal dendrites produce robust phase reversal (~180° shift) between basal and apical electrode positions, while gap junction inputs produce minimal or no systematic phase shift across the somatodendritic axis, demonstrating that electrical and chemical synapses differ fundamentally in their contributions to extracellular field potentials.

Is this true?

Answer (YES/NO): YES